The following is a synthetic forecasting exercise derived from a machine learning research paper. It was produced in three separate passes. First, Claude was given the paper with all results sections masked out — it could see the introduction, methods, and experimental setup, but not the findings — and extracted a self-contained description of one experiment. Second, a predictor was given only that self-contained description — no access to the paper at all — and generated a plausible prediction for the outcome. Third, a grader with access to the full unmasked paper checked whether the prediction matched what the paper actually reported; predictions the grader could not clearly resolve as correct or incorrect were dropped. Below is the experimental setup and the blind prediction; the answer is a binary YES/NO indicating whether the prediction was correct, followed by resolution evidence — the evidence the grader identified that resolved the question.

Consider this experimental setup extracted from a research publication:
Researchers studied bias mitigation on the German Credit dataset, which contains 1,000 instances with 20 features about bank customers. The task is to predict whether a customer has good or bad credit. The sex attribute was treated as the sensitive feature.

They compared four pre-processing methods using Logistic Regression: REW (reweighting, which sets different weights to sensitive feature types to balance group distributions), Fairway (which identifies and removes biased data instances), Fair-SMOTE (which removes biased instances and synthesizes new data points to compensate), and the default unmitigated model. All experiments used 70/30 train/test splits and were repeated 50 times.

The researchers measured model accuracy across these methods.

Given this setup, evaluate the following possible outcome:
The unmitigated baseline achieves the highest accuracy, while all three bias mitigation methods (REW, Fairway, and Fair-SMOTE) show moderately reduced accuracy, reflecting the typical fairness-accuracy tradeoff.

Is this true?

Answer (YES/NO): NO